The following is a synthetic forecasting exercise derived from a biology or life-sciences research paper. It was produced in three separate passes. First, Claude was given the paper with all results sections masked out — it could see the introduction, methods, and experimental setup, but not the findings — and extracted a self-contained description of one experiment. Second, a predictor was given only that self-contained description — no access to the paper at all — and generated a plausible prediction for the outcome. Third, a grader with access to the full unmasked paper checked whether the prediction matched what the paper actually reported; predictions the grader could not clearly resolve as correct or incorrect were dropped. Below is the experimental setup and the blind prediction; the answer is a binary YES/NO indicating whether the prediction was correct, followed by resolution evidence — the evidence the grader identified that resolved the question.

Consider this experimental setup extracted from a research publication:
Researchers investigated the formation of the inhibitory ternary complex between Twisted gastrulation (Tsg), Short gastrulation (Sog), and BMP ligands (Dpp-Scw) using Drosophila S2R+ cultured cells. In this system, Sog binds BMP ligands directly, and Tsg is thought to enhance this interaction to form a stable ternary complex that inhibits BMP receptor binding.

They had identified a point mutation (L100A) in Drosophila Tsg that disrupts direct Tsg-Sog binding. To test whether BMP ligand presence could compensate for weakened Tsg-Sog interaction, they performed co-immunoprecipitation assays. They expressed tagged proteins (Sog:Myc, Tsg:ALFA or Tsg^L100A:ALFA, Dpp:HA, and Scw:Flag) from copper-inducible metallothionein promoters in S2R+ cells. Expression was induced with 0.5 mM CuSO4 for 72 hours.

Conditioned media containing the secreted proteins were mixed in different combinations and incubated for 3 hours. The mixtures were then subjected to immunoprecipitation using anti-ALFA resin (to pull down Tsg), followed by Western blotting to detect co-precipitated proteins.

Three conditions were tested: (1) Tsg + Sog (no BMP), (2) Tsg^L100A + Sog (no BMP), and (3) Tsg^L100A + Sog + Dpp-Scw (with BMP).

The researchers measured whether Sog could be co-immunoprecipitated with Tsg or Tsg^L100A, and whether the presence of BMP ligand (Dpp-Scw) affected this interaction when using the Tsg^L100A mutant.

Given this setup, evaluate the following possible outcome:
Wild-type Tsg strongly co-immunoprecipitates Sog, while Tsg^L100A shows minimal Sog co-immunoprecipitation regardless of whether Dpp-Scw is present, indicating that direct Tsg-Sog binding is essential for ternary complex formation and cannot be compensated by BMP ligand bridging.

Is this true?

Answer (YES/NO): NO